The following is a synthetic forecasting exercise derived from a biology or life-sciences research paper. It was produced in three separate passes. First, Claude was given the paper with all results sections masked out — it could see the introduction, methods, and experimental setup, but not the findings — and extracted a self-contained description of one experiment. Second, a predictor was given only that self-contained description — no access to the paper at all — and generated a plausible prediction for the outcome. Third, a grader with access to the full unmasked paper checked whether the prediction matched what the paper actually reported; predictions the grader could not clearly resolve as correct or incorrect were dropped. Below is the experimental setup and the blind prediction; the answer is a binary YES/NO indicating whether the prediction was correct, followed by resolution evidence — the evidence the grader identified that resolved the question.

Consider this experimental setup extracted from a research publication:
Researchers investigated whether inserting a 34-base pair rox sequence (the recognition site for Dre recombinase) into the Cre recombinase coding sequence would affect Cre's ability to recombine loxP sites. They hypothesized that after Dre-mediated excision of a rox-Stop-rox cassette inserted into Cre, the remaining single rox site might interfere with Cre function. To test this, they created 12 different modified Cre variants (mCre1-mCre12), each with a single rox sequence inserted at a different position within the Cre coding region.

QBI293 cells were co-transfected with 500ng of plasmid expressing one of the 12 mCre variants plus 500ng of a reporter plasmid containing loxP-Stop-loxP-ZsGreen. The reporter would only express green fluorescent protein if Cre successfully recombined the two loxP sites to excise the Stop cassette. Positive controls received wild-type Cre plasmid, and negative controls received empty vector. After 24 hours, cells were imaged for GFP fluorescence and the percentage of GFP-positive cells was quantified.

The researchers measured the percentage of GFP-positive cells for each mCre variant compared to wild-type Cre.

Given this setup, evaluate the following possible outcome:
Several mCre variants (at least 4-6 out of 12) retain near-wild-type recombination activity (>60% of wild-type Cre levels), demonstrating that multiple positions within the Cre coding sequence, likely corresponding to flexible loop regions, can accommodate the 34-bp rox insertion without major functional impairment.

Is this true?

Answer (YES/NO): YES